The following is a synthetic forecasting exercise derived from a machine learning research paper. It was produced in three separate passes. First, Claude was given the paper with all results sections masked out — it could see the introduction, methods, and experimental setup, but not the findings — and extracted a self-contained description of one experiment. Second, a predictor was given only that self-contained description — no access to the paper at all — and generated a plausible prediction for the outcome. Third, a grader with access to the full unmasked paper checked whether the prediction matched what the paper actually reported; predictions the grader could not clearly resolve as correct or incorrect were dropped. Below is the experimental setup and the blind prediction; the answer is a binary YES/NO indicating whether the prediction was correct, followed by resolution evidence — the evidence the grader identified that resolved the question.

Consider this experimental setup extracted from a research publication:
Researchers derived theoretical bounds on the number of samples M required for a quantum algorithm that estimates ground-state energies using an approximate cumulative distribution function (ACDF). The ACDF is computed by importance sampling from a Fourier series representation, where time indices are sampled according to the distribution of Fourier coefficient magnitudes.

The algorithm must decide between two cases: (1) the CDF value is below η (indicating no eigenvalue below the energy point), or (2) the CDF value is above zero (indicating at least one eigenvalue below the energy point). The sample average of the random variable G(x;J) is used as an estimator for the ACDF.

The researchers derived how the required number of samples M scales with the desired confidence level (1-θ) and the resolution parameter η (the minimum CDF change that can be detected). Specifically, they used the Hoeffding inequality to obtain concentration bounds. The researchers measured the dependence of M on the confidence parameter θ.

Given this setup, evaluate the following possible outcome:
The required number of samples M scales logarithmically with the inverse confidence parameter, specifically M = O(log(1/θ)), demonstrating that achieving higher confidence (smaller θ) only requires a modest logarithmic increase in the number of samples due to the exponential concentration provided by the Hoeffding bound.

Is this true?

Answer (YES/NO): YES